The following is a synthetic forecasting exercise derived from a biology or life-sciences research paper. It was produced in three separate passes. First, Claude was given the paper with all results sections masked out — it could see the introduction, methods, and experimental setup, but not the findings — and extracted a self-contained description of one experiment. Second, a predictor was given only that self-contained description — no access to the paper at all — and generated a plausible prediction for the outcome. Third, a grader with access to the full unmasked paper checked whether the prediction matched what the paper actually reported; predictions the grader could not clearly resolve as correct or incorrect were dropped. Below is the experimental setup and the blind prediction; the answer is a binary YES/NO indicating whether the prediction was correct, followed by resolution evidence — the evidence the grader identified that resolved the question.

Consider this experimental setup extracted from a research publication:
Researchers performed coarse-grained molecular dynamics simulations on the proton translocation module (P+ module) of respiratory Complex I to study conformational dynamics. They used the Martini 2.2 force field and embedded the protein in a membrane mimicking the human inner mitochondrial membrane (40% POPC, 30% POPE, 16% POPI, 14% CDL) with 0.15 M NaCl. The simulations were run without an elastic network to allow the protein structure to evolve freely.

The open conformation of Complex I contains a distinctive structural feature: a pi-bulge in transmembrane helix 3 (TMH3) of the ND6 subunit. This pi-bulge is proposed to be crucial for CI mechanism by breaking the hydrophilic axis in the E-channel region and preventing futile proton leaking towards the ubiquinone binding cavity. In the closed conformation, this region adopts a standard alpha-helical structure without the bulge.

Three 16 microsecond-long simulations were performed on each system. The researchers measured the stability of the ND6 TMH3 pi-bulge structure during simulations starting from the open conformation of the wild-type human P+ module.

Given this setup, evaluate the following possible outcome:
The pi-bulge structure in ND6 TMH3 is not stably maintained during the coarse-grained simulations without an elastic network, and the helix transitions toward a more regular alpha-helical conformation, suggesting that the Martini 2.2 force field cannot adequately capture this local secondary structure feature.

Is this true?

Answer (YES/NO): NO